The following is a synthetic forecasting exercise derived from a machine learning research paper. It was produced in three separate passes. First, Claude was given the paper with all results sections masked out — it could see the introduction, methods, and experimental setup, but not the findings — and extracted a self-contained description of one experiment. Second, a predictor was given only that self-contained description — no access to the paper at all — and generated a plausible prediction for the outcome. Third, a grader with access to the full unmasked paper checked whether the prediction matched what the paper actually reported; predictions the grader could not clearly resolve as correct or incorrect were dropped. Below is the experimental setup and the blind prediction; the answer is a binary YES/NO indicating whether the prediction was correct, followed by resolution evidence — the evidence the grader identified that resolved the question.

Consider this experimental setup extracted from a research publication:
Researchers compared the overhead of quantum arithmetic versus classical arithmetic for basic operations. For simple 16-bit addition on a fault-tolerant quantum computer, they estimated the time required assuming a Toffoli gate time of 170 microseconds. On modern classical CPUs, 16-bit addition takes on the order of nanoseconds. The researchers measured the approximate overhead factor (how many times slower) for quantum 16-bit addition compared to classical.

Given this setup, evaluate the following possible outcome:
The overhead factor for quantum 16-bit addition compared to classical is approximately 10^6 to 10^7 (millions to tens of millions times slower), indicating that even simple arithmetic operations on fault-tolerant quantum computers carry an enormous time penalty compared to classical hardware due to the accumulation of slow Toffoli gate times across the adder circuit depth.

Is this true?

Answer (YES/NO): YES